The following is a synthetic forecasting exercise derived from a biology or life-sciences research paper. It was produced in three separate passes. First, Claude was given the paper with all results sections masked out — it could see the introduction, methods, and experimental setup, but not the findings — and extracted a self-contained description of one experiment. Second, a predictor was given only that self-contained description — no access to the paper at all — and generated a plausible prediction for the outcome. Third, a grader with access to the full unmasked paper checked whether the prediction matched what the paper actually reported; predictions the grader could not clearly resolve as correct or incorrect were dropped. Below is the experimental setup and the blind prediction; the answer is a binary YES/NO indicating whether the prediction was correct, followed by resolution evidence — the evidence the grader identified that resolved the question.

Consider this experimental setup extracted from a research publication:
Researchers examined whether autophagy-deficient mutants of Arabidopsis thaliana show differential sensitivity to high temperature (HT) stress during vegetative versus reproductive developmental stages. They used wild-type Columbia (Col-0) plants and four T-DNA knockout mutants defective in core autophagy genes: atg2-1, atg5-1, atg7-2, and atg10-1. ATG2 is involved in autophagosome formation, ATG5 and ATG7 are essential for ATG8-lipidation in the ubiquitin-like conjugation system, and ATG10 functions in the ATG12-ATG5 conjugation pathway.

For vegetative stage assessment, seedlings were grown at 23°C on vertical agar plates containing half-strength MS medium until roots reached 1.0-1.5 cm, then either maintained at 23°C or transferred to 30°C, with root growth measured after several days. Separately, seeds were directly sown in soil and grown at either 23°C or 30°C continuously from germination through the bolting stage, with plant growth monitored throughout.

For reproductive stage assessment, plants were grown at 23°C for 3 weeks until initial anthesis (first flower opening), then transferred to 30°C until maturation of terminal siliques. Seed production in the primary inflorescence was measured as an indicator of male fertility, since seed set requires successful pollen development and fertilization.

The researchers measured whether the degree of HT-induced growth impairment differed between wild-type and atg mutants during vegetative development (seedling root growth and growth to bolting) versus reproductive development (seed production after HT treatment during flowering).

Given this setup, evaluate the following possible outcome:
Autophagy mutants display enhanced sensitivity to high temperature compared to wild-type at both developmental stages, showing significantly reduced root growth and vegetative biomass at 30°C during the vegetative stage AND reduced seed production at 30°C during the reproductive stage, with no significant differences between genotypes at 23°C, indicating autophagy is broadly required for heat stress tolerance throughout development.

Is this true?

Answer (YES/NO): NO